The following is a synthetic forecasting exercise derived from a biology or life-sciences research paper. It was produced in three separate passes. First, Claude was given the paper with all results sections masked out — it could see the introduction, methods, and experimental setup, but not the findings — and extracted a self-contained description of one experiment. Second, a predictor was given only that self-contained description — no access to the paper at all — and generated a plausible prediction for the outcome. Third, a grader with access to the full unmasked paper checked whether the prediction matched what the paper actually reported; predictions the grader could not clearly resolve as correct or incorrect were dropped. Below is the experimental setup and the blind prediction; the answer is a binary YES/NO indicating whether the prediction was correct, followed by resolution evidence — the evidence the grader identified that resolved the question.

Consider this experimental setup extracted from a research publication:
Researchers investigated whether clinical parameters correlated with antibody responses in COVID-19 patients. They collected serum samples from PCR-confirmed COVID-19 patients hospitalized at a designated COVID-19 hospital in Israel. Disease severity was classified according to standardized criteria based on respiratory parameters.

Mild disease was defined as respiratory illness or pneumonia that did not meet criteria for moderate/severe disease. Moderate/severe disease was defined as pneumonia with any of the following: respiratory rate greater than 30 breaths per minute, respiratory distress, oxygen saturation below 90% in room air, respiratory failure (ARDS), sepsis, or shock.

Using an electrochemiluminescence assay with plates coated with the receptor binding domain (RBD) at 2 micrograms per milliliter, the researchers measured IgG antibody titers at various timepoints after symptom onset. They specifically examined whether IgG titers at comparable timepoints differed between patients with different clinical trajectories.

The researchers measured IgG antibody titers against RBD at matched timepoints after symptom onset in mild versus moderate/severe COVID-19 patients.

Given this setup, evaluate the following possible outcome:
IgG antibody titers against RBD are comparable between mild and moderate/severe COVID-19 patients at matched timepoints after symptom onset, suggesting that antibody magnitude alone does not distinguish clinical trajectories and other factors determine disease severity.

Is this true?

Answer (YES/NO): NO